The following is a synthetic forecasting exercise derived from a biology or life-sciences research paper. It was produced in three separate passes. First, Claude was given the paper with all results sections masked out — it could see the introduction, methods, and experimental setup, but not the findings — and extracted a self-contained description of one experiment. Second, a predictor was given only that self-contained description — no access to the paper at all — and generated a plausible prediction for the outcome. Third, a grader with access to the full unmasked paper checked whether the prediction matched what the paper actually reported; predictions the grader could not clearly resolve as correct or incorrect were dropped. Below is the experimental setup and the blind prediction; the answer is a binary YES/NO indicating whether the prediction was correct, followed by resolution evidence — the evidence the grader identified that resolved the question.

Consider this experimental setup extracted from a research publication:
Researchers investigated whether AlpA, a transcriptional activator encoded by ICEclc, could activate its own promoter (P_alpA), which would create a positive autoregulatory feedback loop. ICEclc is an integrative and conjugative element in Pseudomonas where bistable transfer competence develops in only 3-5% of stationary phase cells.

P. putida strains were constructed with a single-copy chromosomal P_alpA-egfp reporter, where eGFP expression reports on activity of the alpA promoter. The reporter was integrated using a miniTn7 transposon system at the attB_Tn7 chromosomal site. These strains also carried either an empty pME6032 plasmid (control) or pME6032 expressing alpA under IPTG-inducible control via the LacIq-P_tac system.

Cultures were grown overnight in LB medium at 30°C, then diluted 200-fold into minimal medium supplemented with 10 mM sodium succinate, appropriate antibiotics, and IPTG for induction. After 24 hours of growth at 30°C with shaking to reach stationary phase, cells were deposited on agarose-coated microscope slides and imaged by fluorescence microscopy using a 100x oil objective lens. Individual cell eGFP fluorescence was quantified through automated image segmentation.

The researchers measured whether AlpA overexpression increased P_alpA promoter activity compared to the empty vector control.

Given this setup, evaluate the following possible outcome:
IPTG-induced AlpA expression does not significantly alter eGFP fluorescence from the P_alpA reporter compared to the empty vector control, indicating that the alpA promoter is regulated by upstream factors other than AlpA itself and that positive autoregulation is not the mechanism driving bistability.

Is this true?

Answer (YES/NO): NO